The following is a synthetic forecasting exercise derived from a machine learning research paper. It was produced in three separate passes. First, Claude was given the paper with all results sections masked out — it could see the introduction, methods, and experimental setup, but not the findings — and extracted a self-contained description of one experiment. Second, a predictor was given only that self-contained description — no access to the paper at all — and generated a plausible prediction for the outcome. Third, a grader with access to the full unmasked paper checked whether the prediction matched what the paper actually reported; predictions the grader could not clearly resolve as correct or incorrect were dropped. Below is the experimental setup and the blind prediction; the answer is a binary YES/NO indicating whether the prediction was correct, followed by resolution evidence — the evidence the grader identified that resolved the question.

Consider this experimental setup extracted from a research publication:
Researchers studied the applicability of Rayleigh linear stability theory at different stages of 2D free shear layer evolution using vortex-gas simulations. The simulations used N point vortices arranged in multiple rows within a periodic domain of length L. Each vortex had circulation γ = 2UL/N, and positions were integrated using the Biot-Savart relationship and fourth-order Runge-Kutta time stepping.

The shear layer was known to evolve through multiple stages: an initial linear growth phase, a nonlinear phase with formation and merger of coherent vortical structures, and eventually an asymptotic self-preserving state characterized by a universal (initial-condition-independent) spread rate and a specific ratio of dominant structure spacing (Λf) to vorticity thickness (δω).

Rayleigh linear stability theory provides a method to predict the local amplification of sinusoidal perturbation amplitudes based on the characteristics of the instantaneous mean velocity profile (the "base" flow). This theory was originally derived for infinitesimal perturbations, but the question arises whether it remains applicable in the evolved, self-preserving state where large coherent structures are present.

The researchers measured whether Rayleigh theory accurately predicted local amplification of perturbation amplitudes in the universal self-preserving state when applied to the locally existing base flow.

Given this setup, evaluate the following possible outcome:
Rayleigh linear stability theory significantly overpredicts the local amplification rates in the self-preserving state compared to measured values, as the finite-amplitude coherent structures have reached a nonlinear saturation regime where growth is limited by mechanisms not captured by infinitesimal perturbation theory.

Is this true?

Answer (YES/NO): NO